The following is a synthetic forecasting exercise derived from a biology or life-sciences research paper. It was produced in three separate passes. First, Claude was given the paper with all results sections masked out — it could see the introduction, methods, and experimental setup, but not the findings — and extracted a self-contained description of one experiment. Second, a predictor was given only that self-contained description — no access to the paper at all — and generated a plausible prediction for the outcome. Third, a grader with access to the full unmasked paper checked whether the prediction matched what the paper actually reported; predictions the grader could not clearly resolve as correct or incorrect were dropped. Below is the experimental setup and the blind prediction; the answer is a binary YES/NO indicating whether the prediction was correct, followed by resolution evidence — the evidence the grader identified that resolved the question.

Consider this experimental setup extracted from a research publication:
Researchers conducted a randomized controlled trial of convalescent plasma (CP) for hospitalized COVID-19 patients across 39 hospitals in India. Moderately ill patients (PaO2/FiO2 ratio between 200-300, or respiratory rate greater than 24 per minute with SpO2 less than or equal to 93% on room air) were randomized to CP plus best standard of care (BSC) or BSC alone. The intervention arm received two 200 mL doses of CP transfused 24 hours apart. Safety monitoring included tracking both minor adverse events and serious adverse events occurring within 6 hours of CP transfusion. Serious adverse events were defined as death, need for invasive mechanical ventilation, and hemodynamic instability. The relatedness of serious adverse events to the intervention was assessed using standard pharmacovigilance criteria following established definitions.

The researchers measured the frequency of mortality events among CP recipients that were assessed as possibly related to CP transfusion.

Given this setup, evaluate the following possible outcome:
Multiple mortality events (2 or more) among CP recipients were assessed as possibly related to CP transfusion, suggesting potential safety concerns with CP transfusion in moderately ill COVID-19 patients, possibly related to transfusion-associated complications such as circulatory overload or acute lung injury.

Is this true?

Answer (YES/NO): YES